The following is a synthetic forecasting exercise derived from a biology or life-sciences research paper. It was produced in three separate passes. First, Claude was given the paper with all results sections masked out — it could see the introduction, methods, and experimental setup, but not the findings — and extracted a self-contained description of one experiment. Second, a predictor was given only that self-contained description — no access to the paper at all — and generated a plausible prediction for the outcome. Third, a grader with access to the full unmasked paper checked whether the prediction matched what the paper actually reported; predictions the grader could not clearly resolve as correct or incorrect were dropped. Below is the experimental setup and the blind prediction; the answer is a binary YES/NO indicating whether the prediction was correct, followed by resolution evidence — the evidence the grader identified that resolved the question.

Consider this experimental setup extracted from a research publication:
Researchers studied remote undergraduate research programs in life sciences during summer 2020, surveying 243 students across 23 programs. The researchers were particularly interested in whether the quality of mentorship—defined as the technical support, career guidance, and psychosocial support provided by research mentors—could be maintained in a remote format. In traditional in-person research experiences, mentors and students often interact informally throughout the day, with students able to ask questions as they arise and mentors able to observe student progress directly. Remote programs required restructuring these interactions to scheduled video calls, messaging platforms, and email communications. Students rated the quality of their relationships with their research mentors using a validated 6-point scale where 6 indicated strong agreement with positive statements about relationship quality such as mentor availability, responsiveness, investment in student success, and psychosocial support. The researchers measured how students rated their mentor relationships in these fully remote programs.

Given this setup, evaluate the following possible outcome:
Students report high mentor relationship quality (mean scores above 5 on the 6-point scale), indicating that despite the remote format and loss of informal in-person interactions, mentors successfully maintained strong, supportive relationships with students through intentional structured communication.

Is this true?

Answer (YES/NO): YES